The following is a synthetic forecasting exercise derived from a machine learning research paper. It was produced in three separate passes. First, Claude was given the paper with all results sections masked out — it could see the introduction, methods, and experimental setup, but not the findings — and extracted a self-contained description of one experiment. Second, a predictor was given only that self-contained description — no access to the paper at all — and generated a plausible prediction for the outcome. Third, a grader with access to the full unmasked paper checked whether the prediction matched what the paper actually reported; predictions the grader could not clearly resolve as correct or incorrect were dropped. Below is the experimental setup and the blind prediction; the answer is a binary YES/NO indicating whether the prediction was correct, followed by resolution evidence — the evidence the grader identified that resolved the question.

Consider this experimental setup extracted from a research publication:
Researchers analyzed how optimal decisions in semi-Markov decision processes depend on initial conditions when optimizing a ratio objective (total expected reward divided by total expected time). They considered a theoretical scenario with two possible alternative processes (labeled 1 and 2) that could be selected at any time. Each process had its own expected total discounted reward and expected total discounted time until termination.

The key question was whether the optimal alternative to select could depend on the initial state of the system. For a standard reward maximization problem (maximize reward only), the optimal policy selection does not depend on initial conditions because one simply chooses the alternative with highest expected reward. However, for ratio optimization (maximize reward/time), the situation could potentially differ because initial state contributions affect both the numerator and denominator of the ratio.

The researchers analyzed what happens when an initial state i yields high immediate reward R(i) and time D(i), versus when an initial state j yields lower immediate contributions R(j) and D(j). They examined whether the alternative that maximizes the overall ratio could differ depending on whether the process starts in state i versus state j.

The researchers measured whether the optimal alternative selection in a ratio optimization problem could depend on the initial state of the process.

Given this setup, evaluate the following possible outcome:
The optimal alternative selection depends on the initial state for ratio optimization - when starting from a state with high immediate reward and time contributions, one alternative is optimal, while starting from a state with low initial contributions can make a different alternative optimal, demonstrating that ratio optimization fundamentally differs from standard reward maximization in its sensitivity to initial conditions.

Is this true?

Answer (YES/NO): YES